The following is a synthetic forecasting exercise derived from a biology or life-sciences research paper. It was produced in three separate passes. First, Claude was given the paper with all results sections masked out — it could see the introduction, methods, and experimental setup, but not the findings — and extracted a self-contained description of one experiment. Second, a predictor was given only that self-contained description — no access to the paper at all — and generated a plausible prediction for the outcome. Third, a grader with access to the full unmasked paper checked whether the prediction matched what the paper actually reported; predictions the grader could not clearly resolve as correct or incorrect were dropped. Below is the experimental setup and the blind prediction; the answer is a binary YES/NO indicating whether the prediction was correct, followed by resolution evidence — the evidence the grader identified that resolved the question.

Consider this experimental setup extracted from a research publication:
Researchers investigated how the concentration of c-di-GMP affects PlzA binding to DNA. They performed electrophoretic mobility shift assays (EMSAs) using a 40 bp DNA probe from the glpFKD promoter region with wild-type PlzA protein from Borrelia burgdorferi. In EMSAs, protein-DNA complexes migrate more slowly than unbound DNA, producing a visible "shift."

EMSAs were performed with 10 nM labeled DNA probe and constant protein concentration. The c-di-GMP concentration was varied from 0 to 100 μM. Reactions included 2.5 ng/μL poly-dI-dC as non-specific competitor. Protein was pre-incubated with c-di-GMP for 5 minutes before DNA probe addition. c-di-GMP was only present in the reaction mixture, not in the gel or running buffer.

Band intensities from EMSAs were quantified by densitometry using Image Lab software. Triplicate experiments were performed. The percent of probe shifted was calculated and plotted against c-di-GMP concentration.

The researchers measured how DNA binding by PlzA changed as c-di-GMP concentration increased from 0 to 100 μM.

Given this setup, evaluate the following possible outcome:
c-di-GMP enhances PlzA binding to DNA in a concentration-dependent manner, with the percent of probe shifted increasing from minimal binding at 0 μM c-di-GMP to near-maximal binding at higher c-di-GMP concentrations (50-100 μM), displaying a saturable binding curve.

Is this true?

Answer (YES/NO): YES